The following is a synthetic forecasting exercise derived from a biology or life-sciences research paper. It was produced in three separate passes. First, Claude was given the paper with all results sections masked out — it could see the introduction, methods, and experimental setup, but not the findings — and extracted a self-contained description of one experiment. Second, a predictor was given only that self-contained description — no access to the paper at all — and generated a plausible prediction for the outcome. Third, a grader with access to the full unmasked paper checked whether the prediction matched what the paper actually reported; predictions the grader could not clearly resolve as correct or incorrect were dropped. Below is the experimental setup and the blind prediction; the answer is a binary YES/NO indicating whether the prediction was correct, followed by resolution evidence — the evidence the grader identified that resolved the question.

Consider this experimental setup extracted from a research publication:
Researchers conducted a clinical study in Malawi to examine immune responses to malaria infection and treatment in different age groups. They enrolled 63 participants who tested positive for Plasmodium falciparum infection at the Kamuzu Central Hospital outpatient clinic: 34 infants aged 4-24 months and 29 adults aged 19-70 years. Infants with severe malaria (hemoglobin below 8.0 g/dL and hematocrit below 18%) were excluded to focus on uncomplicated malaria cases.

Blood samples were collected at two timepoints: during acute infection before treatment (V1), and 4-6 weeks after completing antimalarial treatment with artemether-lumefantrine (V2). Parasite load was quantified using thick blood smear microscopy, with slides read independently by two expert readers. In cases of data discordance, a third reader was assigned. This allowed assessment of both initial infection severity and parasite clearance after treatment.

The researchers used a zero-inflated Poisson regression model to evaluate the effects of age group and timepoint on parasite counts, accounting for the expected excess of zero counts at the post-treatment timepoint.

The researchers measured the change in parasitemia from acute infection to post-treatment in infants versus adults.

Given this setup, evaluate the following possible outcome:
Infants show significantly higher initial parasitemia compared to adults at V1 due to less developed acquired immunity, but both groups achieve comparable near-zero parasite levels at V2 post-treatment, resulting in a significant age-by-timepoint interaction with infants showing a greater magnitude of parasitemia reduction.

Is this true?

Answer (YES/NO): NO